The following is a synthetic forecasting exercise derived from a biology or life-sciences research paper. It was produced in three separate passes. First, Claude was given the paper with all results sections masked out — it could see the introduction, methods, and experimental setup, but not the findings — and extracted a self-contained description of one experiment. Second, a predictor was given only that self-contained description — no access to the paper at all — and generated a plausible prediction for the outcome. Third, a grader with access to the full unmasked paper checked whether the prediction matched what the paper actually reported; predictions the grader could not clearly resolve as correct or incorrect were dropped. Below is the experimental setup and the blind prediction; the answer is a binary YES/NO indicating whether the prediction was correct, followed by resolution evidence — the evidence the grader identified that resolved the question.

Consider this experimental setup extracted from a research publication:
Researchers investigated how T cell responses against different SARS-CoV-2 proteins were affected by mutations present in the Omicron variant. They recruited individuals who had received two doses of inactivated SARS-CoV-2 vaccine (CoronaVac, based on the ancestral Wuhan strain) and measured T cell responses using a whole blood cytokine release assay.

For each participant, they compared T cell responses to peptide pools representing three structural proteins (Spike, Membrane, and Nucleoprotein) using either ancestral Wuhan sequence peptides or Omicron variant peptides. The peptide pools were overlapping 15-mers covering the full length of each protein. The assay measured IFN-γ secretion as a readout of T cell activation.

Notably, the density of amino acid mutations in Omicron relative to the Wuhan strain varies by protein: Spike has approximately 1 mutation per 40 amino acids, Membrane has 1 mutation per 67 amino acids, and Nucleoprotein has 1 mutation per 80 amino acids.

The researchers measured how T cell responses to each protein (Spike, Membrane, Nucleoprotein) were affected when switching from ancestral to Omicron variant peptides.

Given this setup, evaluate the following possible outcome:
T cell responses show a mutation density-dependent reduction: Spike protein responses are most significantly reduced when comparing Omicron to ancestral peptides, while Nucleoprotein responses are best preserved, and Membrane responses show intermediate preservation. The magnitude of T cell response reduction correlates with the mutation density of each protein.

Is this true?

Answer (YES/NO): NO